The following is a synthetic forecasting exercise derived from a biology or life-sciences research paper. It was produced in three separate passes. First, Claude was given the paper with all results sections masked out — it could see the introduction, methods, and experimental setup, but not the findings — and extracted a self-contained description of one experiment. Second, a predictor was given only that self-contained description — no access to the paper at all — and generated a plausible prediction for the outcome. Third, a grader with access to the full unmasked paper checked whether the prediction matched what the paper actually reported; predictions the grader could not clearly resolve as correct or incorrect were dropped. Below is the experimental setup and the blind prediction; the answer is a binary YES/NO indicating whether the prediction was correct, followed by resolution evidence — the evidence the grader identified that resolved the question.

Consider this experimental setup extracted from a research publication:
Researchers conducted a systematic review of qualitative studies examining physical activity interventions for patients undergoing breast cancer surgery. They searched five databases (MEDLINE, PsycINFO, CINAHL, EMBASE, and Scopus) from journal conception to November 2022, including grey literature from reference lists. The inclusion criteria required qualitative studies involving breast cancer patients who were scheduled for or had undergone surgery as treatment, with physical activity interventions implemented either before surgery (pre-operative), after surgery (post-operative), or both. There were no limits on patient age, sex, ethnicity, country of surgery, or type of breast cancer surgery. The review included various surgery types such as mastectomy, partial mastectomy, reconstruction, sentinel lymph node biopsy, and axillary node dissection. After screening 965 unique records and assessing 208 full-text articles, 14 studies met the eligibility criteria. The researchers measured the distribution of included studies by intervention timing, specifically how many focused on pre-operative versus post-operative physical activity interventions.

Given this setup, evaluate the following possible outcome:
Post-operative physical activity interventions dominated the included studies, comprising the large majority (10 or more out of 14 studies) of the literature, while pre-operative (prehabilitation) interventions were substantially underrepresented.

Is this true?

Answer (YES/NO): YES